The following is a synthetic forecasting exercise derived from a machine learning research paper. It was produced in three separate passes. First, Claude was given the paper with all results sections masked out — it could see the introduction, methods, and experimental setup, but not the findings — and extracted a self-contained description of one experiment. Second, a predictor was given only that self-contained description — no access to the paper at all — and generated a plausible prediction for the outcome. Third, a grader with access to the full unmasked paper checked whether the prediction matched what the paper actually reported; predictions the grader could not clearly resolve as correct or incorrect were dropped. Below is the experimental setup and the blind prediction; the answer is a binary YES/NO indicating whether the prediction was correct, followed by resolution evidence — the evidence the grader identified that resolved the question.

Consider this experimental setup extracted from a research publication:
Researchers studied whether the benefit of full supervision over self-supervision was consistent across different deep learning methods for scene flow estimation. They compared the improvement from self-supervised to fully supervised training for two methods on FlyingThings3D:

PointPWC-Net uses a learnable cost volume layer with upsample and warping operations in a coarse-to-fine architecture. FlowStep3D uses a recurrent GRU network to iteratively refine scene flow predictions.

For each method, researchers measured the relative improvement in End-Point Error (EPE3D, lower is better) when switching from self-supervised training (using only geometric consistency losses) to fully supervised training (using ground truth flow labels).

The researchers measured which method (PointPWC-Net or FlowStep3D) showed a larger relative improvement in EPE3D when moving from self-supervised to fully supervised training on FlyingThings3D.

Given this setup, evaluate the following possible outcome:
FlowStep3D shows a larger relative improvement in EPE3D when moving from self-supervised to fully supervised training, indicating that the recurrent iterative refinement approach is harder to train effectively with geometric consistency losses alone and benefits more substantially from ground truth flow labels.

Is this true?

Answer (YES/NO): NO